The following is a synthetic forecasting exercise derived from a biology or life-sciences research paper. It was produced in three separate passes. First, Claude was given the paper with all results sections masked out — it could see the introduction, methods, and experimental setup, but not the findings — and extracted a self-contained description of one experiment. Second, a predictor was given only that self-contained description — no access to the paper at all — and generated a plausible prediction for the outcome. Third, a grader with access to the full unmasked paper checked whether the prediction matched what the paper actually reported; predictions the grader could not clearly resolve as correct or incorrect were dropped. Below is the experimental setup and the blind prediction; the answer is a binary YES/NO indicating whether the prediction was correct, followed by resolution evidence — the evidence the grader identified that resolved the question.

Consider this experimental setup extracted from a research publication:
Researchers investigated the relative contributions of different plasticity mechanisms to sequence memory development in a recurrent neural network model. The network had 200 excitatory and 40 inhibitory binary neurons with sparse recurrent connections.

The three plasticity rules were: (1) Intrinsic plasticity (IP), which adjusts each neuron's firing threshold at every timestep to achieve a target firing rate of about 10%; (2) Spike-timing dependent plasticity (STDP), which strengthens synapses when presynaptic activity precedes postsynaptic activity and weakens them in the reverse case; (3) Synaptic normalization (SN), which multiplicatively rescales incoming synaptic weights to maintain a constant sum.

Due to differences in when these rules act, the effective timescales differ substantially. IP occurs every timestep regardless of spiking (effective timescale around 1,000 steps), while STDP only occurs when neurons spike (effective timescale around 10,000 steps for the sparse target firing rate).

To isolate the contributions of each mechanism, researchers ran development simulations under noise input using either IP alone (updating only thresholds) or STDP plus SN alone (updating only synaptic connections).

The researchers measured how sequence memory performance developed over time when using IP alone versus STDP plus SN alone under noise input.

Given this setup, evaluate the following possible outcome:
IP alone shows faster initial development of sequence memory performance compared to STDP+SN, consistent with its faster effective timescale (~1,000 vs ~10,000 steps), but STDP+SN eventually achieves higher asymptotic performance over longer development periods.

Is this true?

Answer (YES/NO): YES